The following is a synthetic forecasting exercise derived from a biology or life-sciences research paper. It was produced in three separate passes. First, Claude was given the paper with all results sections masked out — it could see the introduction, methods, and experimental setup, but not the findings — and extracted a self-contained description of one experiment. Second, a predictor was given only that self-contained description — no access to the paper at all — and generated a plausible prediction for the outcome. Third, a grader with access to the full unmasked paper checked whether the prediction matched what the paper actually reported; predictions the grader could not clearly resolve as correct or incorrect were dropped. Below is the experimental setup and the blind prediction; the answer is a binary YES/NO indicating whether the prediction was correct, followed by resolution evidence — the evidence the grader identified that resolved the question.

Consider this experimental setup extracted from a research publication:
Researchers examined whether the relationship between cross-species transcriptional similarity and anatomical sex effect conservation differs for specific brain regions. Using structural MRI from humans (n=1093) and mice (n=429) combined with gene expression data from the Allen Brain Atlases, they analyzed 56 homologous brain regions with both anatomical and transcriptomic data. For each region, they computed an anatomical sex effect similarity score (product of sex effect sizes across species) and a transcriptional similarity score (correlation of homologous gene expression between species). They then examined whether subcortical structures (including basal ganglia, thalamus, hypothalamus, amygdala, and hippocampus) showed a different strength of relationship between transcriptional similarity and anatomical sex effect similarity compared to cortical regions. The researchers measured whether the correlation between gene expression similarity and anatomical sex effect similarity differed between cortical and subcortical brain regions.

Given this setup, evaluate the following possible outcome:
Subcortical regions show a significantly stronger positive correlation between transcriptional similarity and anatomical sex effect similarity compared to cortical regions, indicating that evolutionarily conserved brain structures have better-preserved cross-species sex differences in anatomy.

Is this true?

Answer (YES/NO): NO